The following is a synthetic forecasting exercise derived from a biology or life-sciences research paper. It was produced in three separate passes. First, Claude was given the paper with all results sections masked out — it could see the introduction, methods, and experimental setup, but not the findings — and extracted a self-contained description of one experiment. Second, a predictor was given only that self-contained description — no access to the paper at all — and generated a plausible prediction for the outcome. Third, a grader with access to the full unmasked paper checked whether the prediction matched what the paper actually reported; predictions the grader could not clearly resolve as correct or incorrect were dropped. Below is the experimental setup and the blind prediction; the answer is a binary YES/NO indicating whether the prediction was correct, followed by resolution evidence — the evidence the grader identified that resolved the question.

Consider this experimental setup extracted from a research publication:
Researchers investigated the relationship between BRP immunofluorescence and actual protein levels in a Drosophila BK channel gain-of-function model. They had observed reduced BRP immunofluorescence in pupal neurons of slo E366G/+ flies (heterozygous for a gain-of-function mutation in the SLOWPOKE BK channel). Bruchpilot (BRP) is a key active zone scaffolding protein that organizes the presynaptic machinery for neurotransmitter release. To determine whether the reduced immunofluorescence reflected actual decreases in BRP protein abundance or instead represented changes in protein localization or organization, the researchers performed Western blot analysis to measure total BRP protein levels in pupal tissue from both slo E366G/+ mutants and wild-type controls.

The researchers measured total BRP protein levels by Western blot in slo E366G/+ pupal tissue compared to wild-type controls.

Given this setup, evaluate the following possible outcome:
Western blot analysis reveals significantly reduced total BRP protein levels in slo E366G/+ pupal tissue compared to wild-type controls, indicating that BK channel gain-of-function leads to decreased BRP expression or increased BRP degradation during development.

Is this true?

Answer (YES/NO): NO